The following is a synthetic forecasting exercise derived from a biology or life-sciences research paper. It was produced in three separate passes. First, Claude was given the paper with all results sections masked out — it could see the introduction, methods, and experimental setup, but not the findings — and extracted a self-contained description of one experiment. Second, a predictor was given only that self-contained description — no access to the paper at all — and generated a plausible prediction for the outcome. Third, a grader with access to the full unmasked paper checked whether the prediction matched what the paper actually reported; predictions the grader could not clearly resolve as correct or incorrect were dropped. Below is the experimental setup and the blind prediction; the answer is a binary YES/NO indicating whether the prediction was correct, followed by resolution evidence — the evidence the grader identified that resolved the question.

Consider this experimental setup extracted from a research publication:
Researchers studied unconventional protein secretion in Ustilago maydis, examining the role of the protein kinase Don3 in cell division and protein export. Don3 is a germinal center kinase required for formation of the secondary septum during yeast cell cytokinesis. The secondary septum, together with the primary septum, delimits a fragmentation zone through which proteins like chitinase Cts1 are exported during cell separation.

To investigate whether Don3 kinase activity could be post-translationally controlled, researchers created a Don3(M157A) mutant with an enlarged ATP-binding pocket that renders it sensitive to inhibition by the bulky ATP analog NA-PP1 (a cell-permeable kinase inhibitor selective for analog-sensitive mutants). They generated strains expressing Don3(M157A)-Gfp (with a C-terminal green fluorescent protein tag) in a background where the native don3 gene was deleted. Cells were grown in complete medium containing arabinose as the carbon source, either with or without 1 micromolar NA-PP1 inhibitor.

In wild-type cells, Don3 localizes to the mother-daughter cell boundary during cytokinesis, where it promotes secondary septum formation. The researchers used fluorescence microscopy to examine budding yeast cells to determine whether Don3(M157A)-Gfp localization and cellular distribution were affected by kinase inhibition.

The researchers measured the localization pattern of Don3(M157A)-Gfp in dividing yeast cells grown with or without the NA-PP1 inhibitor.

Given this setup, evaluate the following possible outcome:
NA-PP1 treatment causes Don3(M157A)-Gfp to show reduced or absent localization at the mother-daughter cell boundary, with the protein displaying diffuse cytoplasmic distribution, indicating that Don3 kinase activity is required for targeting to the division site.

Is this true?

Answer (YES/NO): NO